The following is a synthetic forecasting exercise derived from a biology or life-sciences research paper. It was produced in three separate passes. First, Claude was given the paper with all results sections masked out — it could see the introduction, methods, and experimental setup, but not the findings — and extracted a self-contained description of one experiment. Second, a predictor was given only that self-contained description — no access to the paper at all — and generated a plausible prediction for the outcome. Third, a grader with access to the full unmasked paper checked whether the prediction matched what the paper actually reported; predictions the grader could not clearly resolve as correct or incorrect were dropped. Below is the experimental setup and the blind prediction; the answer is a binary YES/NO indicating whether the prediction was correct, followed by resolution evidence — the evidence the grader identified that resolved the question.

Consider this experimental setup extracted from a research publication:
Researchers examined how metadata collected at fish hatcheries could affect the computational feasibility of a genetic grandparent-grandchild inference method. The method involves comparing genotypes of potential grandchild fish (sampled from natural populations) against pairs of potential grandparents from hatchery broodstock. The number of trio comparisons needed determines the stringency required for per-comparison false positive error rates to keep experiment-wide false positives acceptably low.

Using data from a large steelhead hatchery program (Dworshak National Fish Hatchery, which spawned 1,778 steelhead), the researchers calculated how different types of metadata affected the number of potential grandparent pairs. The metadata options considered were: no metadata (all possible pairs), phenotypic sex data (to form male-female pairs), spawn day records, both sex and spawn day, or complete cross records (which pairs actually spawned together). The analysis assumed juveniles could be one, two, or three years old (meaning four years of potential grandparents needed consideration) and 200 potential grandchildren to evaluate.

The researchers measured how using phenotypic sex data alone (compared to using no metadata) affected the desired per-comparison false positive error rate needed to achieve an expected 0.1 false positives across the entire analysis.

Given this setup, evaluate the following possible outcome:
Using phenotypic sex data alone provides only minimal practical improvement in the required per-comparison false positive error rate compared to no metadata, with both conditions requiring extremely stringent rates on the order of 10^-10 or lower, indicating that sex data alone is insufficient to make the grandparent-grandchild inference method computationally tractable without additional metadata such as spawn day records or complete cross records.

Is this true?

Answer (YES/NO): NO